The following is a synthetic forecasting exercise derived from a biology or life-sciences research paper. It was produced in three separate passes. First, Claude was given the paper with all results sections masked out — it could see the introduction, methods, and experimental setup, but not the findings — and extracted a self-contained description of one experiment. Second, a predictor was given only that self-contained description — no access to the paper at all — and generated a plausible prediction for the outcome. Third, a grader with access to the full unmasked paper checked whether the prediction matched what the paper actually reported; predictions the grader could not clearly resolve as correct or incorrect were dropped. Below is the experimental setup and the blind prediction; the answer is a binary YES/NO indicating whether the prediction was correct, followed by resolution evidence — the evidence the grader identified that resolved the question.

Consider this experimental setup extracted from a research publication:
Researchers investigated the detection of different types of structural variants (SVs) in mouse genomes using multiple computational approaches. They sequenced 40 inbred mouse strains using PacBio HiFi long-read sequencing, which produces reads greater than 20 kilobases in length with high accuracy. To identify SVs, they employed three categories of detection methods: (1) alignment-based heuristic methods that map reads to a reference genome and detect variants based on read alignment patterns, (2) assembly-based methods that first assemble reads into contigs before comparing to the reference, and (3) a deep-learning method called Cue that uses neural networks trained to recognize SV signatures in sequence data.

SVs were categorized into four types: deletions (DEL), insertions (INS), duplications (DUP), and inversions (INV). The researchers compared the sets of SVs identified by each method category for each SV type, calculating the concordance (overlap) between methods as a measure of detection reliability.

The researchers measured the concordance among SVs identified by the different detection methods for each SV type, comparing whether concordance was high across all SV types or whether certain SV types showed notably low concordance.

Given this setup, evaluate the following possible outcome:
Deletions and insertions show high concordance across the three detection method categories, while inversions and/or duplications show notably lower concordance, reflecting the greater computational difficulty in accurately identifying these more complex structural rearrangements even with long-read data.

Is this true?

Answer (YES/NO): YES